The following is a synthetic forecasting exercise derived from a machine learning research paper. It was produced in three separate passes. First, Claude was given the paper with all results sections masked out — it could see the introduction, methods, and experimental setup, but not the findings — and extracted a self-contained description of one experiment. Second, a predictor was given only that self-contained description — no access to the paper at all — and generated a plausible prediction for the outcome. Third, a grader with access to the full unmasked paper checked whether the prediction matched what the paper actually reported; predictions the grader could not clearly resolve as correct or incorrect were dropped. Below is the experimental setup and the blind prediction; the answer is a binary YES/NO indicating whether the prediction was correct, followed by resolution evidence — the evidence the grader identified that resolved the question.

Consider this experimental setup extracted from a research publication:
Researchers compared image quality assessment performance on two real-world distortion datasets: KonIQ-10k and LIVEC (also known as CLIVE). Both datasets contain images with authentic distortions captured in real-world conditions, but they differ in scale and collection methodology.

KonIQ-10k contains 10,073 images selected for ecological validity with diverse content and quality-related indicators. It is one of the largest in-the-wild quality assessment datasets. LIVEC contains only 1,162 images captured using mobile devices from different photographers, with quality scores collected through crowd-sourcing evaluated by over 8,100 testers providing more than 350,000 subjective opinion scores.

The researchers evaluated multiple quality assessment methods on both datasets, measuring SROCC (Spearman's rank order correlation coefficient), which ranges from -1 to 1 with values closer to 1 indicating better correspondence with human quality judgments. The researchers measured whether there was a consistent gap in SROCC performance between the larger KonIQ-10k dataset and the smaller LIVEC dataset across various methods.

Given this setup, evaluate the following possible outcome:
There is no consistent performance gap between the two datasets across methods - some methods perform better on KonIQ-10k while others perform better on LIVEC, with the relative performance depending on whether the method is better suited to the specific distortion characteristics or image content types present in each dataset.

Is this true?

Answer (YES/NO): NO